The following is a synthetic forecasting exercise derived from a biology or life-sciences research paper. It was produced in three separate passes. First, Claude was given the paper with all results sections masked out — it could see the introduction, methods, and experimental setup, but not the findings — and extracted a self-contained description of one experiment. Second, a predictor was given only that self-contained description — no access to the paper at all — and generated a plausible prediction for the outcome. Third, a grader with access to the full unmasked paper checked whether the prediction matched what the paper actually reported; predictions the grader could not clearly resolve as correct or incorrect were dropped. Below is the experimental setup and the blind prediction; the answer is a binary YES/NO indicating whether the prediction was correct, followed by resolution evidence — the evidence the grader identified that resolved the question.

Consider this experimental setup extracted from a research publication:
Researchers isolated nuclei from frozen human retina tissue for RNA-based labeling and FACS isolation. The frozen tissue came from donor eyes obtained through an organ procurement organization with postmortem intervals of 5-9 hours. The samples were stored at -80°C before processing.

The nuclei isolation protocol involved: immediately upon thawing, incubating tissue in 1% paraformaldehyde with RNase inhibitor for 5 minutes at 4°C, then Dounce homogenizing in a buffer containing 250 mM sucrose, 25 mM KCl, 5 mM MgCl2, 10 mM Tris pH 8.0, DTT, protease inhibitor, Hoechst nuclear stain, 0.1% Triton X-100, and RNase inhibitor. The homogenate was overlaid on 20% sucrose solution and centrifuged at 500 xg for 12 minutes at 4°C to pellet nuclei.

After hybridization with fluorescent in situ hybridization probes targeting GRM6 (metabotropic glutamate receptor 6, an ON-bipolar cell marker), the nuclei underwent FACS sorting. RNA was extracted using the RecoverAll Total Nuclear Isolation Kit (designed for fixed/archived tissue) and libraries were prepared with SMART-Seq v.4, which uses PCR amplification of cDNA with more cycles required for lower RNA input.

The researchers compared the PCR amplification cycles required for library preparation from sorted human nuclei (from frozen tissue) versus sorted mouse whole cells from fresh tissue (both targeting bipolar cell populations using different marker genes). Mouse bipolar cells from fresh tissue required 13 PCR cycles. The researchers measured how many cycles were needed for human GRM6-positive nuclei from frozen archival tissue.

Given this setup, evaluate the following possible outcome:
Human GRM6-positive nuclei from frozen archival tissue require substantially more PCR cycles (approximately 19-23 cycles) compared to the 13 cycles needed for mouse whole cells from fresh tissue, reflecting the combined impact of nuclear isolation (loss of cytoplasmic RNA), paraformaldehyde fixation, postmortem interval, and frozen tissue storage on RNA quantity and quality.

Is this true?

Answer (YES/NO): NO